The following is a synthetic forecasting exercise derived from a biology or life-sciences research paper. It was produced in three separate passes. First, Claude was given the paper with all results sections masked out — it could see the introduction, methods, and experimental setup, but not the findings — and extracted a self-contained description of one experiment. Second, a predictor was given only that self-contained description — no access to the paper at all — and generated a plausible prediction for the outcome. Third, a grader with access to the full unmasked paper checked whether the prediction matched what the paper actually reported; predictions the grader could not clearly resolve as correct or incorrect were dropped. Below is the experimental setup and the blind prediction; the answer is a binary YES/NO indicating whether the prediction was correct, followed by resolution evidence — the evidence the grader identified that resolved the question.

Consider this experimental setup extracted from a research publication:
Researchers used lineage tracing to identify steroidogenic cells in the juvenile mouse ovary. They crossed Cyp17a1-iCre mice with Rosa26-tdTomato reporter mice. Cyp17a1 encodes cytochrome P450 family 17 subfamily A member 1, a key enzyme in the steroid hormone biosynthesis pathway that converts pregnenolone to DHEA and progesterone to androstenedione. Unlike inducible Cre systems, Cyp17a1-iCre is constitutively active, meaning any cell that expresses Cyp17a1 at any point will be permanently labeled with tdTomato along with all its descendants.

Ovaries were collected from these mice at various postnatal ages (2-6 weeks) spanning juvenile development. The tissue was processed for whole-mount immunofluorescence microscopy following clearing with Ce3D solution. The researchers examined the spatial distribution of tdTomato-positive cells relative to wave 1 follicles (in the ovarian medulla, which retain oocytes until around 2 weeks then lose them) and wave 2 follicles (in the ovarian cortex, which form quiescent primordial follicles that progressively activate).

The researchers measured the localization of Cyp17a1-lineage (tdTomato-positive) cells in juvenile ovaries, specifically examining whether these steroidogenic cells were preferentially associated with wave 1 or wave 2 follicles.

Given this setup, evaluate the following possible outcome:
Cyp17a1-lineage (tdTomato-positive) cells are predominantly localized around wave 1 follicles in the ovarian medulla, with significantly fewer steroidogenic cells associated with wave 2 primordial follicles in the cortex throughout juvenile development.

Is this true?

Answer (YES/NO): YES